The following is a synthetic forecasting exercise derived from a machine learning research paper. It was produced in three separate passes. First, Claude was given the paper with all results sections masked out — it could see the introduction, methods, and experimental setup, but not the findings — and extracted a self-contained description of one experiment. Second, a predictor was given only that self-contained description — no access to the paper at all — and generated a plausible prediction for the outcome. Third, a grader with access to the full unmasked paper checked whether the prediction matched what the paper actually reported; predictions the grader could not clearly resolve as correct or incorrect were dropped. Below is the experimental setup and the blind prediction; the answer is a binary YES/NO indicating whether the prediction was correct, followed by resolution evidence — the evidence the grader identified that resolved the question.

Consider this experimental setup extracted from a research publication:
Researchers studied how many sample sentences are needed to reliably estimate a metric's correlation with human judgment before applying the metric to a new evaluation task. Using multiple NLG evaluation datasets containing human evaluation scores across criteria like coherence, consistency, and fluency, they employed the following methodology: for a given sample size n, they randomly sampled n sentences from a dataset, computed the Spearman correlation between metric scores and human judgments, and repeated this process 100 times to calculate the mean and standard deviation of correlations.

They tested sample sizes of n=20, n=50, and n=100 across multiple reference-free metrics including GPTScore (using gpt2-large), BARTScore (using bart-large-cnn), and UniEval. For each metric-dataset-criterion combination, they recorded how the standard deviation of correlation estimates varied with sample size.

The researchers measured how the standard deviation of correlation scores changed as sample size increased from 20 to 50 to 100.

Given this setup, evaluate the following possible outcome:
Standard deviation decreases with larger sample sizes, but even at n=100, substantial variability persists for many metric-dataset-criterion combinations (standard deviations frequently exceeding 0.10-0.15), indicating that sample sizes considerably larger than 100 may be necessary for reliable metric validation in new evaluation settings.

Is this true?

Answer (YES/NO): NO